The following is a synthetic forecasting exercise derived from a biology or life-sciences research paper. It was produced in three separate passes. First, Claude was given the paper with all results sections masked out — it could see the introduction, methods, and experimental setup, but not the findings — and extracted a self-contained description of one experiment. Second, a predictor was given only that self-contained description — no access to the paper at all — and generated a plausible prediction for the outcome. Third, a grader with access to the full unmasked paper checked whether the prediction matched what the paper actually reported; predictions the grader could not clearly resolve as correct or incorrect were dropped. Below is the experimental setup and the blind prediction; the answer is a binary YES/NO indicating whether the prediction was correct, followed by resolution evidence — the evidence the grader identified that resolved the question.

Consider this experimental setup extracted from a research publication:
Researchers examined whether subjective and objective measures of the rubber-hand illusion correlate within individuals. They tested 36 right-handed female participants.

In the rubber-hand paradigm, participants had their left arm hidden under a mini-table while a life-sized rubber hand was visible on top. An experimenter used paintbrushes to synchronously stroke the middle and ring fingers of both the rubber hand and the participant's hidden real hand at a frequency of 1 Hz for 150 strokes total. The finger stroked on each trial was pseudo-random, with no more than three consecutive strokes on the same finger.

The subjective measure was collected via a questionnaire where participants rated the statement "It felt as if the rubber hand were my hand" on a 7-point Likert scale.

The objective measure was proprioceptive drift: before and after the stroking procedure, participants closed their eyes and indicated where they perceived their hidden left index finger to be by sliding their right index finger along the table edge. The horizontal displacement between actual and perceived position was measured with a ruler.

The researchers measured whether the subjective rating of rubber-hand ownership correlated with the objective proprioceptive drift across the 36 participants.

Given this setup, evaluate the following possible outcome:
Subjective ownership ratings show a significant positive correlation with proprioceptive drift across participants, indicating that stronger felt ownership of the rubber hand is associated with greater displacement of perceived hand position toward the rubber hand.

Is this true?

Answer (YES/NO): NO